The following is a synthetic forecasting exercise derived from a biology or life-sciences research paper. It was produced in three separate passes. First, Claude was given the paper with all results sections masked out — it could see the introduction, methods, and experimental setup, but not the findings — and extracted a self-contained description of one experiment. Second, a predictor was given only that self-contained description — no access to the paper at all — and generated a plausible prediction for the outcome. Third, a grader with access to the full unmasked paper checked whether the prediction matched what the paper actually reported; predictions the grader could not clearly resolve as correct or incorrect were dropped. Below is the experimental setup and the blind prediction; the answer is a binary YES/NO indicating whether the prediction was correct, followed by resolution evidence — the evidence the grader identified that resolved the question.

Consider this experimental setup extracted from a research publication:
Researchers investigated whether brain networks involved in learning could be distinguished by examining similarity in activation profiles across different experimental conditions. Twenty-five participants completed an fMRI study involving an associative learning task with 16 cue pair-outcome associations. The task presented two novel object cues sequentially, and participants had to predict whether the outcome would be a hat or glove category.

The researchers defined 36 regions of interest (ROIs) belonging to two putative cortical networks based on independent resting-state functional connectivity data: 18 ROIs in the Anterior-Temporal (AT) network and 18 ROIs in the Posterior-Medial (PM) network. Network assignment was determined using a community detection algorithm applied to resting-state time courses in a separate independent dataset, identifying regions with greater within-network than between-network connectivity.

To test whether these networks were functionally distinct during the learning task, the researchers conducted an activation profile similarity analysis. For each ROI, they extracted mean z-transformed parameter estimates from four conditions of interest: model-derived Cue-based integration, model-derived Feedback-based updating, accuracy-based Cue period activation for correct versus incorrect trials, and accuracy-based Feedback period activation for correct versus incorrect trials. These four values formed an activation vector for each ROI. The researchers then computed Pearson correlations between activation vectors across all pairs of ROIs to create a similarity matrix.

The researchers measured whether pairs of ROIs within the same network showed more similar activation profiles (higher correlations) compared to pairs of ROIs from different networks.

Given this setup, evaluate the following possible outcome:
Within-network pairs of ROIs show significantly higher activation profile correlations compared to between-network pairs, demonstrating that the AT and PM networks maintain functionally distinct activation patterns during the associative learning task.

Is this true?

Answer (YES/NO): YES